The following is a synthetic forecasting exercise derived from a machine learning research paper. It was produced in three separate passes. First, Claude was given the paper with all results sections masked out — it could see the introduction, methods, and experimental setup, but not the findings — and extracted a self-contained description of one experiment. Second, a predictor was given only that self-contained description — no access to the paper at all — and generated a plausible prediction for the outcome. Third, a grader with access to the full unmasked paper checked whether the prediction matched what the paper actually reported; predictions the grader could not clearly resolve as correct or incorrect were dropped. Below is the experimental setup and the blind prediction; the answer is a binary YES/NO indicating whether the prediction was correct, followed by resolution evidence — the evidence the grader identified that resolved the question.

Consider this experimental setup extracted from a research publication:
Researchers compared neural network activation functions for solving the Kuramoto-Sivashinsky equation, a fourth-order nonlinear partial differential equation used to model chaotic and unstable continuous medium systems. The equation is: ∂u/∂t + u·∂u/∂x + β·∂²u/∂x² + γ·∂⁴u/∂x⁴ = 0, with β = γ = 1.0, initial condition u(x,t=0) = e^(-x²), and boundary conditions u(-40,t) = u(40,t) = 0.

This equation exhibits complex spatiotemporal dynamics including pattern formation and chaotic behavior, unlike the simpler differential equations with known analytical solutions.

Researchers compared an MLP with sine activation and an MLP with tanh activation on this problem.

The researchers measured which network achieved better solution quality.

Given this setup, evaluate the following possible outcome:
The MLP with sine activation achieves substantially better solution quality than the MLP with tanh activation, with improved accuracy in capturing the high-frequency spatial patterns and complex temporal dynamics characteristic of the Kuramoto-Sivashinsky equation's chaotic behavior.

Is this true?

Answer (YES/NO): NO